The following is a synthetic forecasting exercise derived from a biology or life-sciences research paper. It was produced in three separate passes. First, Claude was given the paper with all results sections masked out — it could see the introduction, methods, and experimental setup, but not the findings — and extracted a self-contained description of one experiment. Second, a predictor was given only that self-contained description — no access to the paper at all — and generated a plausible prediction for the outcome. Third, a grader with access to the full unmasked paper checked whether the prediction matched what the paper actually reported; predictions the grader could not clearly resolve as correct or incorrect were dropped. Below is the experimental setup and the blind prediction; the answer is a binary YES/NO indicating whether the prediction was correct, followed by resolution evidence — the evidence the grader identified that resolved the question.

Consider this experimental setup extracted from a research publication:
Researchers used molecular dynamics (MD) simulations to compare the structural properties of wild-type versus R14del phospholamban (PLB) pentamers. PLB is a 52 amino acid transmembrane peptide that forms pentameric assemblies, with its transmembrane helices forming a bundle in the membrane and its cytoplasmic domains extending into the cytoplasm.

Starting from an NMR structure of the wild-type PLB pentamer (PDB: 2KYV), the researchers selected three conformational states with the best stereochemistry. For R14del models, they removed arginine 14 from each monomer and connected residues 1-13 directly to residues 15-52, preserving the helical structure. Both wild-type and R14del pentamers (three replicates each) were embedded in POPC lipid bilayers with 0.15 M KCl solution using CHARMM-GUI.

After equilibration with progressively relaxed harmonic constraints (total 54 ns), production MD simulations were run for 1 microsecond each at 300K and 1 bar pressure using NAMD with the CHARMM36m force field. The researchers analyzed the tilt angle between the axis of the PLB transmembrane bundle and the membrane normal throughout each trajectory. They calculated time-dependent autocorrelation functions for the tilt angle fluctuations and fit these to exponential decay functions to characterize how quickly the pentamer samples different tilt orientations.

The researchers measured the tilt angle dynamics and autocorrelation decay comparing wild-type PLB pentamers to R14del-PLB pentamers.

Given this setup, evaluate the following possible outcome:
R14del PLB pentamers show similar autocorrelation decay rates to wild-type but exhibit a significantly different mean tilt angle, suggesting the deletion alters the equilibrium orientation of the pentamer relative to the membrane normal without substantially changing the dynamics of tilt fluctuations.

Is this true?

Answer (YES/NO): NO